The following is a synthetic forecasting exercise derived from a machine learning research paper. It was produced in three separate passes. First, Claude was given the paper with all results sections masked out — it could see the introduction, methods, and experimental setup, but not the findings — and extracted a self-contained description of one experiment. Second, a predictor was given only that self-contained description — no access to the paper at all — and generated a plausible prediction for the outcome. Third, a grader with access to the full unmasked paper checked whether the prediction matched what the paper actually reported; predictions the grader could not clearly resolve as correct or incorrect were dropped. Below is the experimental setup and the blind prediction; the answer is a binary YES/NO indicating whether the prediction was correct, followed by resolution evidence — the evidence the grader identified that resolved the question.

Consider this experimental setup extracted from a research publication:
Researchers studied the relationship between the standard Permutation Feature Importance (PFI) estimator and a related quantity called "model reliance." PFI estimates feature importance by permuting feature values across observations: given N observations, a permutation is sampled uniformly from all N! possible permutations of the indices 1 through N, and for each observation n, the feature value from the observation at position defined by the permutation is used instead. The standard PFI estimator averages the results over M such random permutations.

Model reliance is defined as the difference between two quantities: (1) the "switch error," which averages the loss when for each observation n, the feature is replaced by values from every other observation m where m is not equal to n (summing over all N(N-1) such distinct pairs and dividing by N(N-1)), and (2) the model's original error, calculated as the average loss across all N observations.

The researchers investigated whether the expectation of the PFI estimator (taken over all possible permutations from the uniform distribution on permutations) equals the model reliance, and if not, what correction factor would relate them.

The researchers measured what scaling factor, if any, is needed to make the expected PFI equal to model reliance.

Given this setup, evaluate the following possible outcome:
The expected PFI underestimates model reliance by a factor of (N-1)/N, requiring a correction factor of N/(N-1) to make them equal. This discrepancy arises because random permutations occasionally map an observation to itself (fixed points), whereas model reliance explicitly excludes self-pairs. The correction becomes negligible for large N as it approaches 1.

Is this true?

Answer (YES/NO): YES